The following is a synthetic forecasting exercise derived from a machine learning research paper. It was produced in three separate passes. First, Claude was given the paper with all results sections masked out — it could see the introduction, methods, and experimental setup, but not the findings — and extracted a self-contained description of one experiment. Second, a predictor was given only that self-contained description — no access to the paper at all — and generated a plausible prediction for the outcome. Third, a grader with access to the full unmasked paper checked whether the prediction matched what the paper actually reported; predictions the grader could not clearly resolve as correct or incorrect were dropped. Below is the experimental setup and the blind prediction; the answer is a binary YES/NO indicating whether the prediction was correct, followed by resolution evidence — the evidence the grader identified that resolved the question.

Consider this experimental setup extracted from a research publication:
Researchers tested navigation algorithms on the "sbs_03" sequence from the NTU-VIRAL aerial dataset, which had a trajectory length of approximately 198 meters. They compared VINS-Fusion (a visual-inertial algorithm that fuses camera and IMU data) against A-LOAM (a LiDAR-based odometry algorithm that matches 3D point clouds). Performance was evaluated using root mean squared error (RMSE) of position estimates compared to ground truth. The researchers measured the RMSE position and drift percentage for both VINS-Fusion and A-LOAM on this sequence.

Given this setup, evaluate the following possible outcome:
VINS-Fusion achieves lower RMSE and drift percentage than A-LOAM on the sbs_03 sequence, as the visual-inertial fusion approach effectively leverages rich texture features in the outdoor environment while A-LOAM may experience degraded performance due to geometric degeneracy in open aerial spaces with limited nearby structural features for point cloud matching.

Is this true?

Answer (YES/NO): YES